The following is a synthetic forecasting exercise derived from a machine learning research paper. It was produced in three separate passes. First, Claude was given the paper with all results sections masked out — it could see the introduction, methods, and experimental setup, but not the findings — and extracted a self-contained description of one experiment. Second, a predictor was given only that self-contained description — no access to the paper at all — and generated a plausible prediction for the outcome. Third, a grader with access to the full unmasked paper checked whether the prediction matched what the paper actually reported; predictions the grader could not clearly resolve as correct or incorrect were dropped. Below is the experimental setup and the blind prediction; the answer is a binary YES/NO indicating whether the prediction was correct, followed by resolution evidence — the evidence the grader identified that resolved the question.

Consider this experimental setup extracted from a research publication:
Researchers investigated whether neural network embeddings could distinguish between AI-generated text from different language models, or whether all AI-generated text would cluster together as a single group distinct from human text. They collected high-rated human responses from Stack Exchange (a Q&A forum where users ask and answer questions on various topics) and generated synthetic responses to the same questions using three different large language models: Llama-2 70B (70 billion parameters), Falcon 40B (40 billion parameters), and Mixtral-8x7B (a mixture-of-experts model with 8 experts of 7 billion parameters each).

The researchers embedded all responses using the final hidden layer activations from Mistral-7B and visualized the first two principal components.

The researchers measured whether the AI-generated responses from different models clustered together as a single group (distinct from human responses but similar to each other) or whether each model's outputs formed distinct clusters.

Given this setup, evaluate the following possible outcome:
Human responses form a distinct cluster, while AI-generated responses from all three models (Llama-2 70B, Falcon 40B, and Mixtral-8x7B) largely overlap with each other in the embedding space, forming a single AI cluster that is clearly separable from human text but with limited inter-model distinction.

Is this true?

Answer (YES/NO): NO